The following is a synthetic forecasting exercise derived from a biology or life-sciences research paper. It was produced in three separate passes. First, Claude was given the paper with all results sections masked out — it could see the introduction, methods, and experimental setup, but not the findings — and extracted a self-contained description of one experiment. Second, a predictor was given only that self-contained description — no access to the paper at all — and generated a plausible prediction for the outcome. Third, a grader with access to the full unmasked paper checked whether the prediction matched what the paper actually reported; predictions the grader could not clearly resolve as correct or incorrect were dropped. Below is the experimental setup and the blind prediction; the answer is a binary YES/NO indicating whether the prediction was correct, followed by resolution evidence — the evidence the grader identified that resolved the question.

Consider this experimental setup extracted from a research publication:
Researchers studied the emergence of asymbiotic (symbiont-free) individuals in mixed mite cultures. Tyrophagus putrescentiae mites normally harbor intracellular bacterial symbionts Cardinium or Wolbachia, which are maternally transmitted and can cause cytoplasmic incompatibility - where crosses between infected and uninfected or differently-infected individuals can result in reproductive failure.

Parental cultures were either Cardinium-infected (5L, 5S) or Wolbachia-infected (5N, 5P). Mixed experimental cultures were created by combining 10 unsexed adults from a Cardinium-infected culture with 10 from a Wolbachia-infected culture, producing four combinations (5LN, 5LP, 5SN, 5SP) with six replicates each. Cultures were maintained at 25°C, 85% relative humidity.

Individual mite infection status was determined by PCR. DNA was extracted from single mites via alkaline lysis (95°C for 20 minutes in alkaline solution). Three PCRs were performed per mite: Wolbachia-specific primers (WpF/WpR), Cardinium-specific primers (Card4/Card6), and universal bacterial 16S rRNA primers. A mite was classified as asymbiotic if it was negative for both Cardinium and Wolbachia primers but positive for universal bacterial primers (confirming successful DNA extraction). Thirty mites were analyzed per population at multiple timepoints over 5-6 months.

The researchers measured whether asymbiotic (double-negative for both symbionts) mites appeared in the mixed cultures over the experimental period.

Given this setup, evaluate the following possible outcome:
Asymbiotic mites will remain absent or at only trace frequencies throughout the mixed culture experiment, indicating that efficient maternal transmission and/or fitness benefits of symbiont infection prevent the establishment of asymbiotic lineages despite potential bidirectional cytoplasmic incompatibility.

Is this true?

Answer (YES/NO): NO